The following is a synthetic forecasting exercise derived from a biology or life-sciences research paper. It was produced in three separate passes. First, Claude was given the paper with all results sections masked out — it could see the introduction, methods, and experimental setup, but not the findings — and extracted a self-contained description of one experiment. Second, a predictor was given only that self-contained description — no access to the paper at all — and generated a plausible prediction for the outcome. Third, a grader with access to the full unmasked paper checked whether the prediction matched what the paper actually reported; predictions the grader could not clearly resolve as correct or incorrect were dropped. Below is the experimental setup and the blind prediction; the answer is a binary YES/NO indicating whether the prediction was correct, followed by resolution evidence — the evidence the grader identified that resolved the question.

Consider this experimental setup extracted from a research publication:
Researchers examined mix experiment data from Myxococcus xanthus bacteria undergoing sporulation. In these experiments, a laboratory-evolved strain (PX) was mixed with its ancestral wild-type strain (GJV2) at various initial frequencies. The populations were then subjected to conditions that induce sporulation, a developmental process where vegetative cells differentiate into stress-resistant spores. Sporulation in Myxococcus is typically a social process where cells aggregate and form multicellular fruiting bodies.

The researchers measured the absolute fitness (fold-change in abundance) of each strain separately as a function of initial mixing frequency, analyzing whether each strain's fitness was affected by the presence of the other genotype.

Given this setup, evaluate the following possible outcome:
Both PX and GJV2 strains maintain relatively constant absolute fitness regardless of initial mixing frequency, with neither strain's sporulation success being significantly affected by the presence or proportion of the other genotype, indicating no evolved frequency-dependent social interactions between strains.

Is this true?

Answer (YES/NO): NO